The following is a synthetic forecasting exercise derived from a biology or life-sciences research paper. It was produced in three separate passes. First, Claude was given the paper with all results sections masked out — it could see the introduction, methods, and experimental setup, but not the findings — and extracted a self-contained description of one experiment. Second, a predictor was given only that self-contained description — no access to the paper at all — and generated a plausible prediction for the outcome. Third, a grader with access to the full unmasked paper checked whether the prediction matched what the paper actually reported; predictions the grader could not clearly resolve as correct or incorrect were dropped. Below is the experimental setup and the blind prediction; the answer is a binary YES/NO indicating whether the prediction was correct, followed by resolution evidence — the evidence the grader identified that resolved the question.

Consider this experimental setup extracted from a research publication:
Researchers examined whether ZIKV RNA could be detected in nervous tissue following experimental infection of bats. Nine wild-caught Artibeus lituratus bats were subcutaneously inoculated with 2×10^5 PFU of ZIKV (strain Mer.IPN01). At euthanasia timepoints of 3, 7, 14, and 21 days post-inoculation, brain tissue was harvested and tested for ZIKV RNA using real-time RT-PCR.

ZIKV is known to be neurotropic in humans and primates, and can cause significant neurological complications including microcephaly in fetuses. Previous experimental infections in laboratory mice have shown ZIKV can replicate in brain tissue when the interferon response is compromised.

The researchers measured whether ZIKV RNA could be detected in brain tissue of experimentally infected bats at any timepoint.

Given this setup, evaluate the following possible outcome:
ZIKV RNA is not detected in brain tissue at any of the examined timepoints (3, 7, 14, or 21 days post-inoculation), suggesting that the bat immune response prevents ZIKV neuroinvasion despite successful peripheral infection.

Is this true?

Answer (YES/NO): YES